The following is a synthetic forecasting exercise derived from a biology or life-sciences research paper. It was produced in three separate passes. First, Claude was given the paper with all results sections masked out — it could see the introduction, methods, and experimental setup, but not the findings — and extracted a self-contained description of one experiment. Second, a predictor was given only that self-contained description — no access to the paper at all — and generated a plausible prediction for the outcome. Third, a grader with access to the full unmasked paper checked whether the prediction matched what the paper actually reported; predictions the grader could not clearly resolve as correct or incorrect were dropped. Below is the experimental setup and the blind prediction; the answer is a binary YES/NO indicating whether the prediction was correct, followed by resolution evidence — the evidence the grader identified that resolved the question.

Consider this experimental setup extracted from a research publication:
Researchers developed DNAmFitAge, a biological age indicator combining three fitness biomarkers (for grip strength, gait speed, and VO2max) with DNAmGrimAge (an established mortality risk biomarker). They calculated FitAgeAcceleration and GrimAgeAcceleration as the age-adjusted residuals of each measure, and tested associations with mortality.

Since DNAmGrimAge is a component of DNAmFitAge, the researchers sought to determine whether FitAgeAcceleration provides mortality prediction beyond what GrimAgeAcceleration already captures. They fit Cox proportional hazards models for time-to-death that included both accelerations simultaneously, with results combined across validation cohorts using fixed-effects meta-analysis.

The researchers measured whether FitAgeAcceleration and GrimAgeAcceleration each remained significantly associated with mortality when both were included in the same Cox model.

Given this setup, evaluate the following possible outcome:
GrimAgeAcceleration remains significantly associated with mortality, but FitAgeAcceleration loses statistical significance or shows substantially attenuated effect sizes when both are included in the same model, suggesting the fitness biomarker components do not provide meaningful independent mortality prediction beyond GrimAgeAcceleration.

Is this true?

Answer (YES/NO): NO